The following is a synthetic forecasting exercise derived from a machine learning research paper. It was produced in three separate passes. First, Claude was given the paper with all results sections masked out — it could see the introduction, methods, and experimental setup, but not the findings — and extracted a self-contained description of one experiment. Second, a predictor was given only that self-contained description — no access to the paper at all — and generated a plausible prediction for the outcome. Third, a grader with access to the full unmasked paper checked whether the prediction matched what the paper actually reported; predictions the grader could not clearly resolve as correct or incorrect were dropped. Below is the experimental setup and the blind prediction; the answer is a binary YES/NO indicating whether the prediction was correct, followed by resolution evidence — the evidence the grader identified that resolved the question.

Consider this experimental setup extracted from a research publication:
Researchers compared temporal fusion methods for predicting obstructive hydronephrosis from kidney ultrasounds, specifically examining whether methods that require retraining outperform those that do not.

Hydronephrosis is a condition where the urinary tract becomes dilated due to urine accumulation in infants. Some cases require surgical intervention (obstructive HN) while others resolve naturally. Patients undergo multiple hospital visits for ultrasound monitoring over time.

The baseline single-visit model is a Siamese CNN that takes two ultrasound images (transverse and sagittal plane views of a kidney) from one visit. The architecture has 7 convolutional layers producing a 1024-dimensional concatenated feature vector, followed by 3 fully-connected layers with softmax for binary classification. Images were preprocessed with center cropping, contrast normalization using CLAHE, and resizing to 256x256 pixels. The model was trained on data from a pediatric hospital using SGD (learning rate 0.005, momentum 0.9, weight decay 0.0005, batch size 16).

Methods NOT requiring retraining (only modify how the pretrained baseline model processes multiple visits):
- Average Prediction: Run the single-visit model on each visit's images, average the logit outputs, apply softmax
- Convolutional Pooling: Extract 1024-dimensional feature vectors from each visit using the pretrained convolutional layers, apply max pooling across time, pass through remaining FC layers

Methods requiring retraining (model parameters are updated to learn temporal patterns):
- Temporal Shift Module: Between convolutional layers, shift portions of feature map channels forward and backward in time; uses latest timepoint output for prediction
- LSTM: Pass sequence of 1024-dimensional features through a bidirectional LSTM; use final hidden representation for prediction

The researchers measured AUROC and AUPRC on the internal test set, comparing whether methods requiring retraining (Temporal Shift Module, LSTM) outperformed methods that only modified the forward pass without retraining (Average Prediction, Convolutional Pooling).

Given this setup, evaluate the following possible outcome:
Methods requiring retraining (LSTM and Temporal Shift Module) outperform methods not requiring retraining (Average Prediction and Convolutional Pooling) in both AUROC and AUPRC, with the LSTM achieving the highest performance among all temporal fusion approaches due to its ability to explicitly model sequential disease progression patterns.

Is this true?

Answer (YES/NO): NO